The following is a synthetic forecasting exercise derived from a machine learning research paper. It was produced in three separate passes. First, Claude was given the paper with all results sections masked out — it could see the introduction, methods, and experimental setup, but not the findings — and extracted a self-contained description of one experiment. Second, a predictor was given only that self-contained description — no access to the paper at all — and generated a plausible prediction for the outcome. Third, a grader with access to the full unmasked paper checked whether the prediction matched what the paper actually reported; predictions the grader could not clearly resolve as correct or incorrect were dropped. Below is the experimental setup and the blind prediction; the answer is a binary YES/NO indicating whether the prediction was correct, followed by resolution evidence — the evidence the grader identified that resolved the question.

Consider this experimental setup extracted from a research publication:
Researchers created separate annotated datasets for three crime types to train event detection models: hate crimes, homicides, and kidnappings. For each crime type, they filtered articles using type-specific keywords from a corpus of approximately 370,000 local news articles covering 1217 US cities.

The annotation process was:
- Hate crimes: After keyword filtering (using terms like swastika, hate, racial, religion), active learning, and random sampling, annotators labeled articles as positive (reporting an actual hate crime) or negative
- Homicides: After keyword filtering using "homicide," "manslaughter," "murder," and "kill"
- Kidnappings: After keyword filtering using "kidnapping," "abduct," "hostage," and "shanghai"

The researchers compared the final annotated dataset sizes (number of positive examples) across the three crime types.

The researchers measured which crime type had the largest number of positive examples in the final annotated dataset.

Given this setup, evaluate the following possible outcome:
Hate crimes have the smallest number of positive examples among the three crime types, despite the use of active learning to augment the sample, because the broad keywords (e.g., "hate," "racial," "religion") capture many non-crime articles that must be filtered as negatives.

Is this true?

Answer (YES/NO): NO